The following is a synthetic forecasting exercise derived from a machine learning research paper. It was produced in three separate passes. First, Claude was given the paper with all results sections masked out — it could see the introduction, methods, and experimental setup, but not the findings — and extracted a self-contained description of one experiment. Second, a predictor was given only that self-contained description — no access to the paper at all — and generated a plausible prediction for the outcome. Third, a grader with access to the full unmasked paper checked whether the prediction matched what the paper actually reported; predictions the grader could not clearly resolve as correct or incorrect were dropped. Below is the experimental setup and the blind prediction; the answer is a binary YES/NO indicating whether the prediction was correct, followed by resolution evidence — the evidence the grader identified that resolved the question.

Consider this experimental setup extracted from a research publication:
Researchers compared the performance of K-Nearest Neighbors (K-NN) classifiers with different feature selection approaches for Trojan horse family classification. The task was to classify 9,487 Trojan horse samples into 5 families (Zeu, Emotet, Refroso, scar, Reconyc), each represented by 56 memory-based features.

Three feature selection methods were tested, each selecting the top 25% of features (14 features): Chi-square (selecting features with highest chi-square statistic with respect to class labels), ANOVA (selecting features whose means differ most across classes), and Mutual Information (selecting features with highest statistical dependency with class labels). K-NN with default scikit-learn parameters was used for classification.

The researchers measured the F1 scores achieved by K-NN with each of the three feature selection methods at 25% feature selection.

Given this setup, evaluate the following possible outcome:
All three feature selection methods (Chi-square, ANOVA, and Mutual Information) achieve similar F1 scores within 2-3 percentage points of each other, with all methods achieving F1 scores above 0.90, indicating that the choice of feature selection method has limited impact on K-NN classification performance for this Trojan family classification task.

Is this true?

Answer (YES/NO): NO